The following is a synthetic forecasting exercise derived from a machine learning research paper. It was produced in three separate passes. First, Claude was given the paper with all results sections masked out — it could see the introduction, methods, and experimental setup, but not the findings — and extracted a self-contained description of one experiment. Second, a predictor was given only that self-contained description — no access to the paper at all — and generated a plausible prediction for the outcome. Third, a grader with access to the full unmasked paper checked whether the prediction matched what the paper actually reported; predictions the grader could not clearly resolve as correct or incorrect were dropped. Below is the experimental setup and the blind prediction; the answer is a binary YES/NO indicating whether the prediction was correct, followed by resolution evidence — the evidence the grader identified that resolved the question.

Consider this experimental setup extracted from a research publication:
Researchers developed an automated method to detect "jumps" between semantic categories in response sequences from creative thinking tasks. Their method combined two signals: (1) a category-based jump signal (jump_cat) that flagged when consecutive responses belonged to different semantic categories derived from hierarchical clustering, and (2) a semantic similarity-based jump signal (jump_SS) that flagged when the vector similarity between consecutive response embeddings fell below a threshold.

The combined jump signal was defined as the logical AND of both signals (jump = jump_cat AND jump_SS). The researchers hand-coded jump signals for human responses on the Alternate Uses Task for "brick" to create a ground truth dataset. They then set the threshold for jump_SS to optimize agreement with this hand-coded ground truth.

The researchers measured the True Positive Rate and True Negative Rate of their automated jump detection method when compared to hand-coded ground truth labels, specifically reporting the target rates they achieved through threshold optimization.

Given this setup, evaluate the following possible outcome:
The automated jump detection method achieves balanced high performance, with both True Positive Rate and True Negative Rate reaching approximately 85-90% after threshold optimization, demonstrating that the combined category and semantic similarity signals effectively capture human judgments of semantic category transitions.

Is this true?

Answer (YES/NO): NO